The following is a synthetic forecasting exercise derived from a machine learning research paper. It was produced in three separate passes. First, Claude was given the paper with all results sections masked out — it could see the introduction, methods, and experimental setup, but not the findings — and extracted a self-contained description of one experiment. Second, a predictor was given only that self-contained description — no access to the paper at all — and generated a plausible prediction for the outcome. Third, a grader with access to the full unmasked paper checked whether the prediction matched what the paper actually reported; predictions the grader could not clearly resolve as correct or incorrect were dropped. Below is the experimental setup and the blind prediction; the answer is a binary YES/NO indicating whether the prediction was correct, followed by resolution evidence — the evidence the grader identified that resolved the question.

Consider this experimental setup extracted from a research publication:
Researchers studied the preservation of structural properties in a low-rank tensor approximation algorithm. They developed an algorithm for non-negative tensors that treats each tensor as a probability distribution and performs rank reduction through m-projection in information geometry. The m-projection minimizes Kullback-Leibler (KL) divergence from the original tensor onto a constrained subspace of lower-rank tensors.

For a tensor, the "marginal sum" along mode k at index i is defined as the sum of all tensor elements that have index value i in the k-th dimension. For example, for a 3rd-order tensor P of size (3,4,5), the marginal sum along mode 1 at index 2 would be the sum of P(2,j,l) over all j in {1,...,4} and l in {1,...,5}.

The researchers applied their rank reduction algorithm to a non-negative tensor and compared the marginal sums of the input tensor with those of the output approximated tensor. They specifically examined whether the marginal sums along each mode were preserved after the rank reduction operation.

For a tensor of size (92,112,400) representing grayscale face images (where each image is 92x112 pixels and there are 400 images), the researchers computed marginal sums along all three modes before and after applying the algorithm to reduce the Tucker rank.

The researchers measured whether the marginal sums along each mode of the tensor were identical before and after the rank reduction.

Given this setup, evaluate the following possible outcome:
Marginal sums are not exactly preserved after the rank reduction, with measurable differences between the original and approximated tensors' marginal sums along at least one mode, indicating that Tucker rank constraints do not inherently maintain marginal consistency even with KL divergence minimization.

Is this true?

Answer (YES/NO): NO